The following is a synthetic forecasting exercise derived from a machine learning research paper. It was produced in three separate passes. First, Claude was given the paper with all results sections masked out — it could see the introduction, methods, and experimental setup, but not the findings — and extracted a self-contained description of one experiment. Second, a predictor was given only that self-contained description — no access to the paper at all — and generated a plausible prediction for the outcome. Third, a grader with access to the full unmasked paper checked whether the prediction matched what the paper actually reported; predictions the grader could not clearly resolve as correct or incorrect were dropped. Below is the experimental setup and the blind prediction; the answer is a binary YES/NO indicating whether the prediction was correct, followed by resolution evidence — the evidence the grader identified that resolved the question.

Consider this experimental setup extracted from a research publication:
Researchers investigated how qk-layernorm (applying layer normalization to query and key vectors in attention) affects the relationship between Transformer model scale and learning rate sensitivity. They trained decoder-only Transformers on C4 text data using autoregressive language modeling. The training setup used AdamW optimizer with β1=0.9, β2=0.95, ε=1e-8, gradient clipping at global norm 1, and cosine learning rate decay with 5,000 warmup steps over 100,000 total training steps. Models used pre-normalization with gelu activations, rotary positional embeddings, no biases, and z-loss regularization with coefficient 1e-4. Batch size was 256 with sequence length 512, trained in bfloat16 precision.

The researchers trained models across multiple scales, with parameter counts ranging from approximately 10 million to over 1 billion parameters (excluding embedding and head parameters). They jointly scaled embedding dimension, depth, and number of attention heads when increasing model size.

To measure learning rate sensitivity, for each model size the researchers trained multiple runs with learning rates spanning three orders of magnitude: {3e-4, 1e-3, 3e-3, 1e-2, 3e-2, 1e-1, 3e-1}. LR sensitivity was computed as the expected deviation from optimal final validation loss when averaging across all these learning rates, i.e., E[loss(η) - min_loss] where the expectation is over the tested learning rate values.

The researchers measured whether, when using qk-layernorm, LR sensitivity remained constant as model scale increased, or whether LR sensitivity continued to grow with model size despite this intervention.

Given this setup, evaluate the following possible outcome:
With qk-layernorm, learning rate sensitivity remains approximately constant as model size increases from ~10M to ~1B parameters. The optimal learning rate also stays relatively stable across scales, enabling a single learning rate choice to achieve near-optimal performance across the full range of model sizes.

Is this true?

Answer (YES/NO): NO